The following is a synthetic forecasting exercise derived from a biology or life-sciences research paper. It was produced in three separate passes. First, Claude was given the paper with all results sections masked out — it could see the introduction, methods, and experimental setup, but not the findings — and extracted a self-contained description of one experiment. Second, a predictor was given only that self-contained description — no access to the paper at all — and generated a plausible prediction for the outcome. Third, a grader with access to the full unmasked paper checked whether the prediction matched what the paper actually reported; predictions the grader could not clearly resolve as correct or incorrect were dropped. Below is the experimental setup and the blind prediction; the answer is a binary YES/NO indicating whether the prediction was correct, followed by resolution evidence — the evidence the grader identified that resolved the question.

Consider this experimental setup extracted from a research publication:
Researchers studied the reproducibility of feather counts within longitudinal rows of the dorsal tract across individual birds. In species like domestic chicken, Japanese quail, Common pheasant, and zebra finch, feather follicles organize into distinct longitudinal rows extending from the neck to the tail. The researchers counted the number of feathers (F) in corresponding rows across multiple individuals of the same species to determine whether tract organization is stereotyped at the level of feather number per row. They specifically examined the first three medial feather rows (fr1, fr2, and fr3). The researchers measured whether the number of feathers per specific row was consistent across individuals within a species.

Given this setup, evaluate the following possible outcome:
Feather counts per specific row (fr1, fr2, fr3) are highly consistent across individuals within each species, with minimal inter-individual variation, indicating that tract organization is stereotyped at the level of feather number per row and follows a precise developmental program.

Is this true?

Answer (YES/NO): YES